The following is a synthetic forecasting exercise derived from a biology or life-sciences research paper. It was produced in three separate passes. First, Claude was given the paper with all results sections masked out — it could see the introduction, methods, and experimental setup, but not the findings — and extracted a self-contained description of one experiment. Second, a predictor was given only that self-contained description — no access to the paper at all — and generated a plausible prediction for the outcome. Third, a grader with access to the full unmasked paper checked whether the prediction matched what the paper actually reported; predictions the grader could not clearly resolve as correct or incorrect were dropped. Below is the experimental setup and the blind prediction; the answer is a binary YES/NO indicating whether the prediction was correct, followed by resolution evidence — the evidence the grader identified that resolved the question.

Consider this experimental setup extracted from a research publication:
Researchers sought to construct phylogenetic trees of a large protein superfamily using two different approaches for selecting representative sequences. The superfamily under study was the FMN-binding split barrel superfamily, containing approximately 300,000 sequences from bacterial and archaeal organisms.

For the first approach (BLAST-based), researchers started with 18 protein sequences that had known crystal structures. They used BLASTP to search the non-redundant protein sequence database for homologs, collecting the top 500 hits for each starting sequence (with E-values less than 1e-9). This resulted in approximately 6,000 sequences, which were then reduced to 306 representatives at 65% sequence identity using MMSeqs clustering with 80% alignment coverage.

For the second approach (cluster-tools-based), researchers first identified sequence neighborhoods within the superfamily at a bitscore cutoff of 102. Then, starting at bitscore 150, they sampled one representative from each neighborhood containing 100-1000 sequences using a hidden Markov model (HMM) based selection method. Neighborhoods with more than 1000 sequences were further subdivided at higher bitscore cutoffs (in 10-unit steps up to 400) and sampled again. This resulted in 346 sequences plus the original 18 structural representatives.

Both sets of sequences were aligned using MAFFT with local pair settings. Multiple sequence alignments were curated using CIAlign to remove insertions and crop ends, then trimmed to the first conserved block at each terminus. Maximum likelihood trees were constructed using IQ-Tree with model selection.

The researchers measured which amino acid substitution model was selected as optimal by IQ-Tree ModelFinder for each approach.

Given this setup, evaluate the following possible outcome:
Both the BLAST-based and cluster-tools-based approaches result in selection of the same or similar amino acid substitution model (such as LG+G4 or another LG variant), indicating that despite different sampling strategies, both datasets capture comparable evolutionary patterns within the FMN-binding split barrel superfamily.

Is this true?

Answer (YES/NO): NO